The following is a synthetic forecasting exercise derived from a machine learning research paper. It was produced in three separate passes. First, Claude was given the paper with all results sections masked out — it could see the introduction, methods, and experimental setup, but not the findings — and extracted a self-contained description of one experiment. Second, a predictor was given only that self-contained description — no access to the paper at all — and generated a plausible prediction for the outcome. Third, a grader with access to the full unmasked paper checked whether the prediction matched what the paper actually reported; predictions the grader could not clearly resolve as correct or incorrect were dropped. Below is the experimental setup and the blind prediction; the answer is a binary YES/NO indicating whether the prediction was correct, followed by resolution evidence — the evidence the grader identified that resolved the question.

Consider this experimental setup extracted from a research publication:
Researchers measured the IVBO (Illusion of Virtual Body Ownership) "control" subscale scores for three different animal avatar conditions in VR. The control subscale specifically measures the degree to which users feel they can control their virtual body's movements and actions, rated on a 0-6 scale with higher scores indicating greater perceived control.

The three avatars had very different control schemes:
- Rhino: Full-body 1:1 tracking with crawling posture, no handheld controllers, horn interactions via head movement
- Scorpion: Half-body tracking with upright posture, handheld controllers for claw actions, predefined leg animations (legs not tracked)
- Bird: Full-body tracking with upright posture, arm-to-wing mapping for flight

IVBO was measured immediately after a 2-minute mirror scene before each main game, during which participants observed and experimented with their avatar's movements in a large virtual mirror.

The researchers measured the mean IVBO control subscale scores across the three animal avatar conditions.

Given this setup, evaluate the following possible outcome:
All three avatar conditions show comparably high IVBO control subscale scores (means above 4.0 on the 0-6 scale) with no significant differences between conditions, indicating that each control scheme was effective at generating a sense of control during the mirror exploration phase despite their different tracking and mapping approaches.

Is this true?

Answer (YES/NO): YES